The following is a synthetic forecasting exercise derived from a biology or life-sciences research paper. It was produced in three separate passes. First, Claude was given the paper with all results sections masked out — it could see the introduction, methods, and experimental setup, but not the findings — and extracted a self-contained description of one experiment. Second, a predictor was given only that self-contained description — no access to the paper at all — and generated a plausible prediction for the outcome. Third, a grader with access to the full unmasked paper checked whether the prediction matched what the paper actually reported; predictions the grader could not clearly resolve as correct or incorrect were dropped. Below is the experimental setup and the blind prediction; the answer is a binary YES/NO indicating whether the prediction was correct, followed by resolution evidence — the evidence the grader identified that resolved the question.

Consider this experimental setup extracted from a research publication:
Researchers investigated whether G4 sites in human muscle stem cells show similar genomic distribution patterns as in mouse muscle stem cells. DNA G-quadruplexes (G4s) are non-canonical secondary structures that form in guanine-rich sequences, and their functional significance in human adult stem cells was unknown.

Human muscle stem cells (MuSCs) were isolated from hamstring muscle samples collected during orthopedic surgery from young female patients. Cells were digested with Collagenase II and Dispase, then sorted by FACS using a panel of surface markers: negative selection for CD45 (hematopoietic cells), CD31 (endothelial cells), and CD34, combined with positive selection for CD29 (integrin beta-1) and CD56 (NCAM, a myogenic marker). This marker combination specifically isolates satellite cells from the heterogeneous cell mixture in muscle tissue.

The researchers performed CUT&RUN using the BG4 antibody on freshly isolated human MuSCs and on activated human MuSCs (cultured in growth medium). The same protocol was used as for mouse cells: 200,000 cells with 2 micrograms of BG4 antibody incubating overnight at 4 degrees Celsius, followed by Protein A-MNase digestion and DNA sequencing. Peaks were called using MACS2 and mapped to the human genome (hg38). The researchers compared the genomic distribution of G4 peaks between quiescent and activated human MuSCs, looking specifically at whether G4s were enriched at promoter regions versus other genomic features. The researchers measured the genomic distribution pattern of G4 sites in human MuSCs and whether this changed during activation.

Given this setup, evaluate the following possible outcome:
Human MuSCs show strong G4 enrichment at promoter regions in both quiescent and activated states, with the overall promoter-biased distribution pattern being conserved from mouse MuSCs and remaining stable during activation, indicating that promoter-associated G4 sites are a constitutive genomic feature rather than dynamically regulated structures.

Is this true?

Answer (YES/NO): NO